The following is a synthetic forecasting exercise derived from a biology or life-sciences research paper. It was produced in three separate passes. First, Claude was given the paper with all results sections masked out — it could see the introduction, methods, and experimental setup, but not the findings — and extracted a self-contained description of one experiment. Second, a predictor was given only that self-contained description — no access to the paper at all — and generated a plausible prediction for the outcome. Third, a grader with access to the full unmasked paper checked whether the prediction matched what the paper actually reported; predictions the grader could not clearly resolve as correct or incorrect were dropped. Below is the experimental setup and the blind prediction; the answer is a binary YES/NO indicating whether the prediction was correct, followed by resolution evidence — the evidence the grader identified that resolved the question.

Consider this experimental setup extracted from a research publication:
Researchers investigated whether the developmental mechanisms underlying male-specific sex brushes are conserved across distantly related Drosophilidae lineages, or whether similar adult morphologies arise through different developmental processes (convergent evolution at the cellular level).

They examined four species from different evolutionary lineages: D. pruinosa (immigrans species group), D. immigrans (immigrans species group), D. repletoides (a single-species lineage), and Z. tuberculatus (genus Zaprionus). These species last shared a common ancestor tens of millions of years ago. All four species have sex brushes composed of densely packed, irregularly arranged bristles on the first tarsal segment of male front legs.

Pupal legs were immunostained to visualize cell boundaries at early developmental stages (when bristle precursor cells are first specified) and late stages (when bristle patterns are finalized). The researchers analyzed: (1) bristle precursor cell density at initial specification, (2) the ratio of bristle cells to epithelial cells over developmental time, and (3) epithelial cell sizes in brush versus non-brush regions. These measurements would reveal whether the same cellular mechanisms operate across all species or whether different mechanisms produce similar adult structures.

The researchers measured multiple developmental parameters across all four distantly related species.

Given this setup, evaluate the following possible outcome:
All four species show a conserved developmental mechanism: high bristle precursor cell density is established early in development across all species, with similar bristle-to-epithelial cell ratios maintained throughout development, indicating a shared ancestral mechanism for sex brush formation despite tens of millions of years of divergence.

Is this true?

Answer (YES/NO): YES